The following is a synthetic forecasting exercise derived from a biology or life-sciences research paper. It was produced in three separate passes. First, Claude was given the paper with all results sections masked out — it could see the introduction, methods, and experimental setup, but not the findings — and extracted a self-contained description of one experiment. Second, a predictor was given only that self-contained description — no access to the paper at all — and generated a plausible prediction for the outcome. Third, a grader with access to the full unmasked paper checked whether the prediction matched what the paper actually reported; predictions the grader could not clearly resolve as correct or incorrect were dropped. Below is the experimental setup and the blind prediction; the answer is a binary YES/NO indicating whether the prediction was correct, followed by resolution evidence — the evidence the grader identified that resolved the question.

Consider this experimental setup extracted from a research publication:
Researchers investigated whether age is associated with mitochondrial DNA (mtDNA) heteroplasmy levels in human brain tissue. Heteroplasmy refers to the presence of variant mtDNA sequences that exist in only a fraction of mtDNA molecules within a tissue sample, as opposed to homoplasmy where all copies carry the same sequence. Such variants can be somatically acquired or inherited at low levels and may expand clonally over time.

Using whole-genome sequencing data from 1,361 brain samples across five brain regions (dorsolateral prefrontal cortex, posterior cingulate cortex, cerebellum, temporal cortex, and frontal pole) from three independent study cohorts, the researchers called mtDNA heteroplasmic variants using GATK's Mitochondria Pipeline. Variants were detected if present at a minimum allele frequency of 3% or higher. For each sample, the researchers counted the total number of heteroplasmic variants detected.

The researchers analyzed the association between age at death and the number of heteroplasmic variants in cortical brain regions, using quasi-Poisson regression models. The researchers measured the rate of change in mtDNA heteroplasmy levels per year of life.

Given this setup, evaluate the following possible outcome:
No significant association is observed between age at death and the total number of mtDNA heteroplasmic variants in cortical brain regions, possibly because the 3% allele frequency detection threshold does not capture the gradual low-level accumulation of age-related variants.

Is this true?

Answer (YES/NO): NO